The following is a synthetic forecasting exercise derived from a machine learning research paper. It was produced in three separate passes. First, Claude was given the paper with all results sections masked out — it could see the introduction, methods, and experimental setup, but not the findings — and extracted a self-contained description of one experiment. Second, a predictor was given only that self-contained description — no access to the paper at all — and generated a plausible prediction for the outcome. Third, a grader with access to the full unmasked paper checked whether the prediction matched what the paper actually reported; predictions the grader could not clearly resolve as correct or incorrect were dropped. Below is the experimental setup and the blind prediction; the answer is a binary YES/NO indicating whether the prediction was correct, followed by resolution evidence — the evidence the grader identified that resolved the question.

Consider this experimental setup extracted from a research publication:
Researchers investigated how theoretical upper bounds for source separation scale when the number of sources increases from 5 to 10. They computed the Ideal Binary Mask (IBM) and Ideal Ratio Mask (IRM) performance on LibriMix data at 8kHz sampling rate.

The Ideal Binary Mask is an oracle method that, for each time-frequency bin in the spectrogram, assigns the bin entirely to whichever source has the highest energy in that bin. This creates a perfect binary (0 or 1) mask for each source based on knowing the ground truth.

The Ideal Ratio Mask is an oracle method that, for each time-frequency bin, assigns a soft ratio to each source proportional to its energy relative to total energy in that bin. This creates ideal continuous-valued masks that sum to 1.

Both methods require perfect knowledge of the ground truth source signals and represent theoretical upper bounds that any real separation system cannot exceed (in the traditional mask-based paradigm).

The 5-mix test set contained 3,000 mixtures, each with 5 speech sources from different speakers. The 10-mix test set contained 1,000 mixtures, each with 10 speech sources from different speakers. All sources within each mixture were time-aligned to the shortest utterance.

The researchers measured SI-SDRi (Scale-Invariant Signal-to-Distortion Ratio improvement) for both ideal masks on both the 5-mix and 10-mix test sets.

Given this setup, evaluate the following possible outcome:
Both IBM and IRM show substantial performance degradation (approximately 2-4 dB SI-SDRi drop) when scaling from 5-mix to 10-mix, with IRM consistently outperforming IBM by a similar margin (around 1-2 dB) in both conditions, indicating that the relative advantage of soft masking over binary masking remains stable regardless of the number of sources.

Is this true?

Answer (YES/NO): NO